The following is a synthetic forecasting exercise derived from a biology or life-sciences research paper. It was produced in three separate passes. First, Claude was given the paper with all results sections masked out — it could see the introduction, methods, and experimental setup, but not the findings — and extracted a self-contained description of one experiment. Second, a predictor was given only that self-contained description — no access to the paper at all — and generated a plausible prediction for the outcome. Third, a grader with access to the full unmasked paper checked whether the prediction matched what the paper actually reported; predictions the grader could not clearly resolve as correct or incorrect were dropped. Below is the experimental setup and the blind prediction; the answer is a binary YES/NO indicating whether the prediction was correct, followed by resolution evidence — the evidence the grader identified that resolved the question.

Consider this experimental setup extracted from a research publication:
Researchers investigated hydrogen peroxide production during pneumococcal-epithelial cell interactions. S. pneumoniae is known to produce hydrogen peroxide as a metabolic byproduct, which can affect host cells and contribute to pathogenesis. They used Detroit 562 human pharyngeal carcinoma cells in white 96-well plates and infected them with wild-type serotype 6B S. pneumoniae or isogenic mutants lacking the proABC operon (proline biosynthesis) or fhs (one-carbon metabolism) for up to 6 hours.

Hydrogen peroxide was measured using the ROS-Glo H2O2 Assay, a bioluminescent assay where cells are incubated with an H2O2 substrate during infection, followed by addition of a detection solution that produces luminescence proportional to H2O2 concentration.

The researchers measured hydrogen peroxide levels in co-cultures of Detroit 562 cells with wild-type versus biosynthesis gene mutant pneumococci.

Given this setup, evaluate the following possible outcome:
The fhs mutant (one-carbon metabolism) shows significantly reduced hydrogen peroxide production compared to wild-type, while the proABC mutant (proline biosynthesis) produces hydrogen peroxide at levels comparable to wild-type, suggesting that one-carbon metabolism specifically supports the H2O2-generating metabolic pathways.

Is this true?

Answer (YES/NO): NO